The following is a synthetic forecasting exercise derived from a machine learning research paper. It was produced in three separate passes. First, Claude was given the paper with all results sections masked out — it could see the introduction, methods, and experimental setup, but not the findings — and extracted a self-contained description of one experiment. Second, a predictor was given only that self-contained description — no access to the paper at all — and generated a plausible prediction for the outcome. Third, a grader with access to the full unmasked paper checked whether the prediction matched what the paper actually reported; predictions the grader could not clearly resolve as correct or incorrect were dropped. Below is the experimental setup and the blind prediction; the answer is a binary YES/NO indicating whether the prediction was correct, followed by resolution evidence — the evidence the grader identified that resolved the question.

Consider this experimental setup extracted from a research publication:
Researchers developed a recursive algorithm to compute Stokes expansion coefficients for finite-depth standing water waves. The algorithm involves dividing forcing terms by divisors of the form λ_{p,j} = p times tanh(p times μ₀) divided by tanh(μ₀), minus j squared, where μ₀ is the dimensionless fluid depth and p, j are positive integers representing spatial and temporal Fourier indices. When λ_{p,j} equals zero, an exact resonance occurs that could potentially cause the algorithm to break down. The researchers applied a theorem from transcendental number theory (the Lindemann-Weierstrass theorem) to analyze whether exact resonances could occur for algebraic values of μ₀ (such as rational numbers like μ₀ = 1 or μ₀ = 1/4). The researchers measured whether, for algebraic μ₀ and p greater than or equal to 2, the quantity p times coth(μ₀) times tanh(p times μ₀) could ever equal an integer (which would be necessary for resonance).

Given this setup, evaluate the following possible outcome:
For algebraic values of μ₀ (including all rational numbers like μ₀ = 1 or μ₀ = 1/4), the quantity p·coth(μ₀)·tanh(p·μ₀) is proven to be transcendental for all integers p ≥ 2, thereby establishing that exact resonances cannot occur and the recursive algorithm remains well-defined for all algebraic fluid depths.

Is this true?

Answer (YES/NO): YES